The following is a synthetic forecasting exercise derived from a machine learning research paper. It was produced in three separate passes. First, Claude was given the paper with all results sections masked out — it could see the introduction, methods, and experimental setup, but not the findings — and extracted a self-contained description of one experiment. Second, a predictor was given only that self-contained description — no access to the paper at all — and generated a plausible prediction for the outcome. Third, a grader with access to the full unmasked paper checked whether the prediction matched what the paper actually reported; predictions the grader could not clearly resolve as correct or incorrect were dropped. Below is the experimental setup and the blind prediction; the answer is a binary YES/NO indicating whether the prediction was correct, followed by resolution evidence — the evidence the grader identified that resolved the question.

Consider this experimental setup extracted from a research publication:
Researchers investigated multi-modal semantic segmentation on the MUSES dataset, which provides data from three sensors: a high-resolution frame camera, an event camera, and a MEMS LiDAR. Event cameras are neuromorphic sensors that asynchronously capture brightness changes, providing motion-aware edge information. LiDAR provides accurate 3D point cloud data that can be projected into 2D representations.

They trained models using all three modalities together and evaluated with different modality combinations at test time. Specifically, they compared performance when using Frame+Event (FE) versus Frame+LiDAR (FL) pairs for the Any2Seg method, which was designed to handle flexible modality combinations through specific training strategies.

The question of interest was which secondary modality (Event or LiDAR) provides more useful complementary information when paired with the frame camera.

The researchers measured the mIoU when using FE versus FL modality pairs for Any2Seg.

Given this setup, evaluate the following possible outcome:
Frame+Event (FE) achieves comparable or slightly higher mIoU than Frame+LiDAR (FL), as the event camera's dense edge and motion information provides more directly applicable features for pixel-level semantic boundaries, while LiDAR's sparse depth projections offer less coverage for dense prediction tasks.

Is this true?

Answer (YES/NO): NO